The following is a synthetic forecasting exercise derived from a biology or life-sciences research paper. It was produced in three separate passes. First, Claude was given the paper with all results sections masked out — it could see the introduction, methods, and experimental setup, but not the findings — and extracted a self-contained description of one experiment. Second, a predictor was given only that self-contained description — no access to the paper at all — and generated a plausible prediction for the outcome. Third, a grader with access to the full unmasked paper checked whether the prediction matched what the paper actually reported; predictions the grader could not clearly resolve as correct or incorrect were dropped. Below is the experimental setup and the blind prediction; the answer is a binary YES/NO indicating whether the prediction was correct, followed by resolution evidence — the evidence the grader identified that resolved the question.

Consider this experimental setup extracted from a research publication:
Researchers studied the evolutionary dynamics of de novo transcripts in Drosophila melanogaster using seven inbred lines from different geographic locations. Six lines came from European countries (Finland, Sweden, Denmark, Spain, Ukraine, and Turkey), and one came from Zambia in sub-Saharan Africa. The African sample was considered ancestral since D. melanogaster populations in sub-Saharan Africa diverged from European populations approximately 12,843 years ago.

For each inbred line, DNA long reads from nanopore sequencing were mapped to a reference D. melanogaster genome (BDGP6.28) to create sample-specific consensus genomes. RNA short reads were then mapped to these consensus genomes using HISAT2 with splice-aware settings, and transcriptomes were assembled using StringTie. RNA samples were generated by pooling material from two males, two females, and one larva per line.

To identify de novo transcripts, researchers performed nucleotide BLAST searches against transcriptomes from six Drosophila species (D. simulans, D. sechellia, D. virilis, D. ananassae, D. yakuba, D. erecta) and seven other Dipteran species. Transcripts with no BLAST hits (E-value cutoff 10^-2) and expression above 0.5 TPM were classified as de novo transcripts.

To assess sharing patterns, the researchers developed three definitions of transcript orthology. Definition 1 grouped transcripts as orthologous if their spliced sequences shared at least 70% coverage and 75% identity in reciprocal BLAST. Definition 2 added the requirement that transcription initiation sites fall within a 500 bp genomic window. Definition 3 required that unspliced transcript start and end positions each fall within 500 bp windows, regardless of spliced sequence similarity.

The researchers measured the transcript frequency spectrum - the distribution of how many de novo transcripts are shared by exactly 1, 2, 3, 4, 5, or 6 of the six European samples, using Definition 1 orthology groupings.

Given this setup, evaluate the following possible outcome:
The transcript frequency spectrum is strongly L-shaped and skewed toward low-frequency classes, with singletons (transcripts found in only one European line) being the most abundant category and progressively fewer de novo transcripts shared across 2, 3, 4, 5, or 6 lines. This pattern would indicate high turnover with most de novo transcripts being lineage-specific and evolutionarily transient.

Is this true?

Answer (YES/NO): YES